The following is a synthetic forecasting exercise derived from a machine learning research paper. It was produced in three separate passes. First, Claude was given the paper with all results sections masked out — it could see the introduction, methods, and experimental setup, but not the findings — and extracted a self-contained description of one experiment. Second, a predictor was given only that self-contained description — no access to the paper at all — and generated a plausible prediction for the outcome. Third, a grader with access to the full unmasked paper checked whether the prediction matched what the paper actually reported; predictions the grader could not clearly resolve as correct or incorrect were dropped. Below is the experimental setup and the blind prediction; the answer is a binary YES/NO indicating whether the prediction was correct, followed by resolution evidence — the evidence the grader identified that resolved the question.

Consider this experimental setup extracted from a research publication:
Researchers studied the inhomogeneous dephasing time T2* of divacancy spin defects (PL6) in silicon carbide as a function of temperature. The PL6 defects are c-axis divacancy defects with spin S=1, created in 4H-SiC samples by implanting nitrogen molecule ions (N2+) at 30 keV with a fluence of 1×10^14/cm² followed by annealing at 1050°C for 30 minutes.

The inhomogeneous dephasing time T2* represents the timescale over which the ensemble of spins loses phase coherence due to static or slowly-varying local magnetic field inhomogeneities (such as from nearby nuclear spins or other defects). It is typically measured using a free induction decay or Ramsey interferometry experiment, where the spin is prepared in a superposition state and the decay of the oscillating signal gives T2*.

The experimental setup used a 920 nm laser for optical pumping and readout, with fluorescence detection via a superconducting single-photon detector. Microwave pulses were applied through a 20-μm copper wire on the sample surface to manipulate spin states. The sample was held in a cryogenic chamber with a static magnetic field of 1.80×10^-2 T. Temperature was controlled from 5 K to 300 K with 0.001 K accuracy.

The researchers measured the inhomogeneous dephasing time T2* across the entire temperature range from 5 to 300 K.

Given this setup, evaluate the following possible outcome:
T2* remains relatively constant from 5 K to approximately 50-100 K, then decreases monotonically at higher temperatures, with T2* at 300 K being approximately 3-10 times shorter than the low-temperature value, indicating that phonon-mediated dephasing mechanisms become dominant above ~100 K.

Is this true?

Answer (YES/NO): NO